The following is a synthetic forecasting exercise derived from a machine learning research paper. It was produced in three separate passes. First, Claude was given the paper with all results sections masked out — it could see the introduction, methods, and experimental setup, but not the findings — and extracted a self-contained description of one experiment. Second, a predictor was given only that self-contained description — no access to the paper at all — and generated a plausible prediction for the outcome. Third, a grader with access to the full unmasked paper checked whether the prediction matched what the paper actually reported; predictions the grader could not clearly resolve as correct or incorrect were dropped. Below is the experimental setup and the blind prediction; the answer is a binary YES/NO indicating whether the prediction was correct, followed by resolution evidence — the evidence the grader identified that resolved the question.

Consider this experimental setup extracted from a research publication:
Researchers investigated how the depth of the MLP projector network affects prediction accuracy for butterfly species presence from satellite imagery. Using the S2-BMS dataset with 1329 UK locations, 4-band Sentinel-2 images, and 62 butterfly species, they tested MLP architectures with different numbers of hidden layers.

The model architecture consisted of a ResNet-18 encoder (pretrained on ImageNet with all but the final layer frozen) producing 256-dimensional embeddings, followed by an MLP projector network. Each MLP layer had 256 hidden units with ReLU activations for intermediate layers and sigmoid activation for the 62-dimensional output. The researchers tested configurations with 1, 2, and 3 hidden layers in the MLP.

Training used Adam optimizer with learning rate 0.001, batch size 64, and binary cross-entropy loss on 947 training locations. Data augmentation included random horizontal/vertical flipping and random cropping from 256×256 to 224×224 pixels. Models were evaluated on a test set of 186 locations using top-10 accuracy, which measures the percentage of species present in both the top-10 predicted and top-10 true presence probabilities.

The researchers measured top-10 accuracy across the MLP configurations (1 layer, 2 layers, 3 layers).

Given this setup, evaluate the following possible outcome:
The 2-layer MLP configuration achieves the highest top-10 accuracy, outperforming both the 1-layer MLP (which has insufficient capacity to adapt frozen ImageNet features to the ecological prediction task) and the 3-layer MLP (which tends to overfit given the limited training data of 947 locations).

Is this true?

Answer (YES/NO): NO